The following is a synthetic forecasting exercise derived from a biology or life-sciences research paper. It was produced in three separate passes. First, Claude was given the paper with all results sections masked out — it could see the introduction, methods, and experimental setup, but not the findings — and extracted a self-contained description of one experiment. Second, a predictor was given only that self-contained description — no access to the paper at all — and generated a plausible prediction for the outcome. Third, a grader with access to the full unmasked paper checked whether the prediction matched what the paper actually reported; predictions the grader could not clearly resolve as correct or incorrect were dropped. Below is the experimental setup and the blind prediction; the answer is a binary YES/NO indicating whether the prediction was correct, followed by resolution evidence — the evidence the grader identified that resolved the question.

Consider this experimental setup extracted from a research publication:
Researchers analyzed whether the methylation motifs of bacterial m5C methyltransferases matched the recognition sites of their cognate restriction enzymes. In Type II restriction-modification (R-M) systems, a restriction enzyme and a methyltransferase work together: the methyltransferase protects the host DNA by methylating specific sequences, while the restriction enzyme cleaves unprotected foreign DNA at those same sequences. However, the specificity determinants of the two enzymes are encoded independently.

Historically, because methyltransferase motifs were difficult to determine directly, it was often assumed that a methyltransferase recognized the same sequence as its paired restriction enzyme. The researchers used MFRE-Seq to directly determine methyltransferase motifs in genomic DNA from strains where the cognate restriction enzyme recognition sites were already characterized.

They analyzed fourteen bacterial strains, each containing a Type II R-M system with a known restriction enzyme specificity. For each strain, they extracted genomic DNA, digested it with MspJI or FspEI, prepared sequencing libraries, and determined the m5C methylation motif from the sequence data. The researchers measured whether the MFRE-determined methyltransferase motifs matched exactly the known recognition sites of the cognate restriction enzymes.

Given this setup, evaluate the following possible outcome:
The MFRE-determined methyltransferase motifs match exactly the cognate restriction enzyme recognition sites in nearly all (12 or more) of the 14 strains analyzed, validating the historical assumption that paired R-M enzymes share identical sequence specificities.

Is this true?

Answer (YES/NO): YES